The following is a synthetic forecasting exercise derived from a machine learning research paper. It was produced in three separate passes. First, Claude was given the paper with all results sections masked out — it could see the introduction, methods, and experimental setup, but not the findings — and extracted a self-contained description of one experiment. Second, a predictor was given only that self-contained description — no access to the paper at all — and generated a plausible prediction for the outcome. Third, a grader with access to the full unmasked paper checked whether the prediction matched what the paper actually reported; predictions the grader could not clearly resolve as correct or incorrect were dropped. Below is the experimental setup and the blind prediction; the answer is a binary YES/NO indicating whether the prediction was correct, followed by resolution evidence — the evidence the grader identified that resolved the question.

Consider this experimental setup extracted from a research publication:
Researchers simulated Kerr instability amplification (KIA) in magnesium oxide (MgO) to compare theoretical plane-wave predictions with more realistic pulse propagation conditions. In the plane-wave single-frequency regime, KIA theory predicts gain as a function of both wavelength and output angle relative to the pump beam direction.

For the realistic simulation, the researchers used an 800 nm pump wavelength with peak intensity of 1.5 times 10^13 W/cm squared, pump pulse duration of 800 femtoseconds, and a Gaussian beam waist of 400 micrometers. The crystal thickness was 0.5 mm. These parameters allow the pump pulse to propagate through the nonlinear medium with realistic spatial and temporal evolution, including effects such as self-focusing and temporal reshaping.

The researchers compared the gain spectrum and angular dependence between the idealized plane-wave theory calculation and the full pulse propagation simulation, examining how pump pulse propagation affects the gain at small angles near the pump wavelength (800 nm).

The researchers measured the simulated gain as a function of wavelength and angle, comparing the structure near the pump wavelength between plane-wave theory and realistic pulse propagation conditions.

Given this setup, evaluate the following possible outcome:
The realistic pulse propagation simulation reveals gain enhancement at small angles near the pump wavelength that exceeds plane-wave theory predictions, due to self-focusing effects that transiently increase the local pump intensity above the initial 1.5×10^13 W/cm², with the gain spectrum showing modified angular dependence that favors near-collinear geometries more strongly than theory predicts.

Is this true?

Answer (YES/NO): NO